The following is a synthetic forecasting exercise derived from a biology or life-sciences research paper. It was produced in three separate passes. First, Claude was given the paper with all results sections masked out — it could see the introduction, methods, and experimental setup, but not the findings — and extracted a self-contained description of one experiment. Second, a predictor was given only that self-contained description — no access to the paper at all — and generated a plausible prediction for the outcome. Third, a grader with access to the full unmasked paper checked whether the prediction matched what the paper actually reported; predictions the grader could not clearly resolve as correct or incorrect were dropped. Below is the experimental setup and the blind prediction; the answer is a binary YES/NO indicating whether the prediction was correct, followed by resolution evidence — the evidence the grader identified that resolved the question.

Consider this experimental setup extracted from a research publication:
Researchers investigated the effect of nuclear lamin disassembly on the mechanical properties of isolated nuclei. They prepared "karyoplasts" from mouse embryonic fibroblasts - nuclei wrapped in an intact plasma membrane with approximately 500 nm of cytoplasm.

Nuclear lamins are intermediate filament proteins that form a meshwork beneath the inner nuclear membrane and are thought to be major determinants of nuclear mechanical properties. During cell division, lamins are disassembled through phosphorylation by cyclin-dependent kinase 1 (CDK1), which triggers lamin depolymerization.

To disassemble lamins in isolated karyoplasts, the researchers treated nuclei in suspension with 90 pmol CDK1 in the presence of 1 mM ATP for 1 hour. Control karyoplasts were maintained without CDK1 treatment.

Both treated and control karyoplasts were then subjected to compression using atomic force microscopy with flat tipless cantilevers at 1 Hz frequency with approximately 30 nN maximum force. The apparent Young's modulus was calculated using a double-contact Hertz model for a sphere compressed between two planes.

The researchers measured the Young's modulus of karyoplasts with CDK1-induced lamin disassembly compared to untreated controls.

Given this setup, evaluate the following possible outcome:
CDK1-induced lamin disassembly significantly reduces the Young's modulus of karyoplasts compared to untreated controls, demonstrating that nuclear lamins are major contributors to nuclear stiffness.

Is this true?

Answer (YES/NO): NO